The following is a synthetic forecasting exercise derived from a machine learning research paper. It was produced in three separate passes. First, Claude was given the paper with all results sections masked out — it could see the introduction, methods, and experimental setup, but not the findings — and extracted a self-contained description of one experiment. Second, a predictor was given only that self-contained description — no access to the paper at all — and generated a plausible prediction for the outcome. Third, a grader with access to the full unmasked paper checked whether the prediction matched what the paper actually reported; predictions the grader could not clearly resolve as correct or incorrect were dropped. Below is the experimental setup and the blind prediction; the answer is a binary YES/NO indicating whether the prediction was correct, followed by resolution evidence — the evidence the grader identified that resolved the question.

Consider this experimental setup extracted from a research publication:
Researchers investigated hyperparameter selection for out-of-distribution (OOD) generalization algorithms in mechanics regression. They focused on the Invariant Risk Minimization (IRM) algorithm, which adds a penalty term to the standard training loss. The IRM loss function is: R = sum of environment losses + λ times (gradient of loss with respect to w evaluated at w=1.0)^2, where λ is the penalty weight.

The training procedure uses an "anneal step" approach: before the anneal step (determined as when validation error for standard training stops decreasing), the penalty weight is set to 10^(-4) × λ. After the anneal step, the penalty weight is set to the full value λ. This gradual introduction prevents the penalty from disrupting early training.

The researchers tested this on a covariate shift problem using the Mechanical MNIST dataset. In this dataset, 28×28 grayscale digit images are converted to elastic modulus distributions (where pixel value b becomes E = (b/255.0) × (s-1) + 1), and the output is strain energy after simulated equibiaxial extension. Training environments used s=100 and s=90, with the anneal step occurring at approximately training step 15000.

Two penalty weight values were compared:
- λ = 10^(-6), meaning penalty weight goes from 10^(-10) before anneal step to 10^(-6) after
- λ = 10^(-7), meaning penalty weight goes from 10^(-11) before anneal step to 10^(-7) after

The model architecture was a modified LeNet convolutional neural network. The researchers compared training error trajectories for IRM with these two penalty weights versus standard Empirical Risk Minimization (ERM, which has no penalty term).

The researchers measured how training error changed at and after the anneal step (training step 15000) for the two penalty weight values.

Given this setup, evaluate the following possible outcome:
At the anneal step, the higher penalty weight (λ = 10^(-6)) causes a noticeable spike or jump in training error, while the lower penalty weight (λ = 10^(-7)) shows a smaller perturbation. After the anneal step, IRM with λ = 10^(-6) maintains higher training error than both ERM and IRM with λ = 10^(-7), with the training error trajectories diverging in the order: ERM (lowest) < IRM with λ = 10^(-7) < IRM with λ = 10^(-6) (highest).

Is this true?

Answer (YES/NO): NO